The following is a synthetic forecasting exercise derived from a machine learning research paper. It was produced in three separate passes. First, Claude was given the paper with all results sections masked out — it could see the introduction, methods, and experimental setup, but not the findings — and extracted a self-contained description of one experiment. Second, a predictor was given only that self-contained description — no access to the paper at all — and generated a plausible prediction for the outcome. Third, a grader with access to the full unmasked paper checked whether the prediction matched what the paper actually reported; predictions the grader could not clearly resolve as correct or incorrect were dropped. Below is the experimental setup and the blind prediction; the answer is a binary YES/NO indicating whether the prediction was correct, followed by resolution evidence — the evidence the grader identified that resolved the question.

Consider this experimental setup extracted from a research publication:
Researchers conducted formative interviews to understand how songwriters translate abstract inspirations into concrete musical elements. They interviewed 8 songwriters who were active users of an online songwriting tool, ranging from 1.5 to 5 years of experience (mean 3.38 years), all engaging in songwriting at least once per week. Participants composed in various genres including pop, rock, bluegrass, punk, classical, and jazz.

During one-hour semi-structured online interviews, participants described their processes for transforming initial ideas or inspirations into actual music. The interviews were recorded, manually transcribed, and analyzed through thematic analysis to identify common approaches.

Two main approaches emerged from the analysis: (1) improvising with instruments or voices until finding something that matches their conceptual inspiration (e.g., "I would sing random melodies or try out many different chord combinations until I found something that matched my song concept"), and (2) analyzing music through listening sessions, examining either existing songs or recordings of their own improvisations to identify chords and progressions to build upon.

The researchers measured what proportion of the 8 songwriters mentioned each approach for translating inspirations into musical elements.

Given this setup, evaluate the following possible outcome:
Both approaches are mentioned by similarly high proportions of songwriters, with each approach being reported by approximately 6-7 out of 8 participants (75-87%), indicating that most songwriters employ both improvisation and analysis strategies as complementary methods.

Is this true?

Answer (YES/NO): NO